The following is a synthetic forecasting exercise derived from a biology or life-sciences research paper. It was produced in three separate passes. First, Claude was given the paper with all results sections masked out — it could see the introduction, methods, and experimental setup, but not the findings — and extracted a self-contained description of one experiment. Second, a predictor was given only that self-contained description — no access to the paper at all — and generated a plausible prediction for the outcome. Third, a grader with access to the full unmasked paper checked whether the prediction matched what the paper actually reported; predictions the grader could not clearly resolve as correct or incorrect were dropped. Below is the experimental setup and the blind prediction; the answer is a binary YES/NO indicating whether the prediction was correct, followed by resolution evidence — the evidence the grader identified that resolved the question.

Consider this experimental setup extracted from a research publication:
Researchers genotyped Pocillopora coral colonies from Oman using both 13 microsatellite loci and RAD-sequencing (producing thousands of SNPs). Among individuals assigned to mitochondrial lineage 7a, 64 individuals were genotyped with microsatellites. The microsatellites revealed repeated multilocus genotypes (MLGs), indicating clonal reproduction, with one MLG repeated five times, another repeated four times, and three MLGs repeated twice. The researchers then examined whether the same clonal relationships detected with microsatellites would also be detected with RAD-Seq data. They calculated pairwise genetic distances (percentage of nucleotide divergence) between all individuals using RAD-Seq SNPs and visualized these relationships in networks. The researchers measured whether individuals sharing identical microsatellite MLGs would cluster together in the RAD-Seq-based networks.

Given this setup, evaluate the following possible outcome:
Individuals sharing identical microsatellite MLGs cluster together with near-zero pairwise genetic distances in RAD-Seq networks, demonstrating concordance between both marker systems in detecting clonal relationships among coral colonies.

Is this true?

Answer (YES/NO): NO